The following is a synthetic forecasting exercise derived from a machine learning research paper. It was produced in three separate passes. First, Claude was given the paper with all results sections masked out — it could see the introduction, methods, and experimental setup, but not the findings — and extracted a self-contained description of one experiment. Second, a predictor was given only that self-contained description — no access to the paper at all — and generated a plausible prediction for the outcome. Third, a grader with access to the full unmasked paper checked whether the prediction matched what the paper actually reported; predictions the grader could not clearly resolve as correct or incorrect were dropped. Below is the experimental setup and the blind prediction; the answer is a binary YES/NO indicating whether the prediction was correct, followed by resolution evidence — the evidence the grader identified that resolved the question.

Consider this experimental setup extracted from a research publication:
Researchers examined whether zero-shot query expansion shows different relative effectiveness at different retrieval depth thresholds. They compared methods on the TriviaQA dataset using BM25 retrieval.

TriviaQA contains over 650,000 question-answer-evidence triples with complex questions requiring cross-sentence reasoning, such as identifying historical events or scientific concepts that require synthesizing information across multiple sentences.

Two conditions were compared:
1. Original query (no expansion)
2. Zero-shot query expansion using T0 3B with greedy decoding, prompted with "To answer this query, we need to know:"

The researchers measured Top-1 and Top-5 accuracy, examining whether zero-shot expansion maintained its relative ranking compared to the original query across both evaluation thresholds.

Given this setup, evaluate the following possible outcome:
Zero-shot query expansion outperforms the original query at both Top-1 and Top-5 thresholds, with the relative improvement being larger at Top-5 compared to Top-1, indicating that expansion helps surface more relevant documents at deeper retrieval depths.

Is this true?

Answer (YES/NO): NO